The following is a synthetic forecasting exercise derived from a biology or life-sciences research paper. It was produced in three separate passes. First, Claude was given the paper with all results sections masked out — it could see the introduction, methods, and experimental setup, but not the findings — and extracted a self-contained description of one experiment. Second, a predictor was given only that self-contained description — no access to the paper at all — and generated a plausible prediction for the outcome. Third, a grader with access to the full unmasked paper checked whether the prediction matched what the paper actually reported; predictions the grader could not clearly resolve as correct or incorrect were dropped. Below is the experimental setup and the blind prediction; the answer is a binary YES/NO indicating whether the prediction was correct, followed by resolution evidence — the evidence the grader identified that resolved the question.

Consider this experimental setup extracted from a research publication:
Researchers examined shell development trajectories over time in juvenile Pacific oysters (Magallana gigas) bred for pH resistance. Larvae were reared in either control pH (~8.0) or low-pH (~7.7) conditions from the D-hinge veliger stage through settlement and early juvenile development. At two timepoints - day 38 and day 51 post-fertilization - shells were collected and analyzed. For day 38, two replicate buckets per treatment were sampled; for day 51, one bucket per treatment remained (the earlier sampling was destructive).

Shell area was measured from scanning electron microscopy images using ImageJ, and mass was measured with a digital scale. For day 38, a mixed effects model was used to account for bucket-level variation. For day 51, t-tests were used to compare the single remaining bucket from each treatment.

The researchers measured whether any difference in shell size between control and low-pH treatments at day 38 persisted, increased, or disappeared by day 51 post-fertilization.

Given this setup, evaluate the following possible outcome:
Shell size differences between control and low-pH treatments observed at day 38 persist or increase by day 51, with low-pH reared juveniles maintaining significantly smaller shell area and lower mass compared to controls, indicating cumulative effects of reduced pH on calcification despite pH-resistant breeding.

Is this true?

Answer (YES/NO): NO